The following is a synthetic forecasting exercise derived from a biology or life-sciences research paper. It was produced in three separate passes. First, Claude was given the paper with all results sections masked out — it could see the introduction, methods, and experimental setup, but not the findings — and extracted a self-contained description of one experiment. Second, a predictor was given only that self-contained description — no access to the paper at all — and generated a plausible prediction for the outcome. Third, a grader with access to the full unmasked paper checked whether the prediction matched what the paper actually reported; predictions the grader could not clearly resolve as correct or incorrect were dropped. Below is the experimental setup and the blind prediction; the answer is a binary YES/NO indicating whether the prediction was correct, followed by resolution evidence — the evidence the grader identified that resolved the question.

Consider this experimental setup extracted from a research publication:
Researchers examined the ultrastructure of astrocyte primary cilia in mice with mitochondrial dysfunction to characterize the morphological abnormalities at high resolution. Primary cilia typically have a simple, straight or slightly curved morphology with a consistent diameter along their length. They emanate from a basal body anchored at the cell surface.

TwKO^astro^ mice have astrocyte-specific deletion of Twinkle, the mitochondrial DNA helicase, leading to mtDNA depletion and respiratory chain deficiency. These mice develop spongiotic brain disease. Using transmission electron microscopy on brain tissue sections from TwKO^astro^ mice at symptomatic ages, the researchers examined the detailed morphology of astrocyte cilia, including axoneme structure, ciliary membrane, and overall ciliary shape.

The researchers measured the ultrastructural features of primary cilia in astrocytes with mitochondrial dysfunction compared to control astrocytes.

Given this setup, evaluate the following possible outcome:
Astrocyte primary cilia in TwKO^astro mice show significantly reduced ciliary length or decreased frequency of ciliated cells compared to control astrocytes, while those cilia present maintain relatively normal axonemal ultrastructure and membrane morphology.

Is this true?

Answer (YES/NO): NO